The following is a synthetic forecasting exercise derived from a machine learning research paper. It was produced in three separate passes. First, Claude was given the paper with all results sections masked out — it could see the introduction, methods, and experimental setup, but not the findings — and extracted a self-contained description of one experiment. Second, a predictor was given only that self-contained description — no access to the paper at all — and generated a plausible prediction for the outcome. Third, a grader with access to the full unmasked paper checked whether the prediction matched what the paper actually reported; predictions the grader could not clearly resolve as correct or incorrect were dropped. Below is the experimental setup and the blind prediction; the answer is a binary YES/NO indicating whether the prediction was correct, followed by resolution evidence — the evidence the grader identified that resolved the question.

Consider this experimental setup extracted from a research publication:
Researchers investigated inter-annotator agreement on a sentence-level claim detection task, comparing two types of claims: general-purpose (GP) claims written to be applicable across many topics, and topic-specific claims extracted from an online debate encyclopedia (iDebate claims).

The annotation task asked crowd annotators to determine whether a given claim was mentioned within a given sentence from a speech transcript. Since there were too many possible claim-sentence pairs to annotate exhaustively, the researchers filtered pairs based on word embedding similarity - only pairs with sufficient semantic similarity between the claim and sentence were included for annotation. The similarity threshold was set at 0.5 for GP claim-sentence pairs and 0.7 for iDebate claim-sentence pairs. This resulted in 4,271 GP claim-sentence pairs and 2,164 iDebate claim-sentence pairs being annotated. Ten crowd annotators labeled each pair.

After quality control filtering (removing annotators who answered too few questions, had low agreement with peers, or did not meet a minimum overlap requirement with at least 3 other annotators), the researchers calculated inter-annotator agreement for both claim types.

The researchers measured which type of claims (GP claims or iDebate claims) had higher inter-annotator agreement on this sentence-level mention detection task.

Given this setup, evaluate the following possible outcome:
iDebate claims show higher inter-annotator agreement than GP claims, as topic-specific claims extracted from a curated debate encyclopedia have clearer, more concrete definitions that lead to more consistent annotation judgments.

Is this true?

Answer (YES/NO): NO